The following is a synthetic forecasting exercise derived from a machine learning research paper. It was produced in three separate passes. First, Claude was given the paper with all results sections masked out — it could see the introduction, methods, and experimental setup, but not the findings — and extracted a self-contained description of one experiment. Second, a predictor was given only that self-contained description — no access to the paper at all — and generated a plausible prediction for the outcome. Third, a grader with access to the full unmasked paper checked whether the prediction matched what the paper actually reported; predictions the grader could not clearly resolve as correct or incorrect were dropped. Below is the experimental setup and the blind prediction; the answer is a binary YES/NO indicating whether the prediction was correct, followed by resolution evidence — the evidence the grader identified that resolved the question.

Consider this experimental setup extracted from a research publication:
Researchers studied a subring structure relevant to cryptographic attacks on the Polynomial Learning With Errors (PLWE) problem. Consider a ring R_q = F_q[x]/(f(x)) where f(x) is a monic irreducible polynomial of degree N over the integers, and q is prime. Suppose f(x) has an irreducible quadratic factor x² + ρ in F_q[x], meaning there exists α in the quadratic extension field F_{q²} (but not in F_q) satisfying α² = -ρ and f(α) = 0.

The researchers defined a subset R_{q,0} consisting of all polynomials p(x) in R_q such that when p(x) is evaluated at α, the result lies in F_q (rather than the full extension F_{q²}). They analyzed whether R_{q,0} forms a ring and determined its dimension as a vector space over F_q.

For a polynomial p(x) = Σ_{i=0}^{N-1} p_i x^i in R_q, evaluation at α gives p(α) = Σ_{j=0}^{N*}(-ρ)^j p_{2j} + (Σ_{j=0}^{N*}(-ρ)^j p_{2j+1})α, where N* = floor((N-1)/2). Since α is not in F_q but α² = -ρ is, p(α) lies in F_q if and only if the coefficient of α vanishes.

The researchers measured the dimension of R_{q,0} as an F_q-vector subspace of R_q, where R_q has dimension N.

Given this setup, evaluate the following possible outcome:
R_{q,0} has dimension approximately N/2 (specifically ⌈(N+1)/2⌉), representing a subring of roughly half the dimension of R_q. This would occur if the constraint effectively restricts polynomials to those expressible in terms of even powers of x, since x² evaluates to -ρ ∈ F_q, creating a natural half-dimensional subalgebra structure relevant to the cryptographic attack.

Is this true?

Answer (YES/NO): NO